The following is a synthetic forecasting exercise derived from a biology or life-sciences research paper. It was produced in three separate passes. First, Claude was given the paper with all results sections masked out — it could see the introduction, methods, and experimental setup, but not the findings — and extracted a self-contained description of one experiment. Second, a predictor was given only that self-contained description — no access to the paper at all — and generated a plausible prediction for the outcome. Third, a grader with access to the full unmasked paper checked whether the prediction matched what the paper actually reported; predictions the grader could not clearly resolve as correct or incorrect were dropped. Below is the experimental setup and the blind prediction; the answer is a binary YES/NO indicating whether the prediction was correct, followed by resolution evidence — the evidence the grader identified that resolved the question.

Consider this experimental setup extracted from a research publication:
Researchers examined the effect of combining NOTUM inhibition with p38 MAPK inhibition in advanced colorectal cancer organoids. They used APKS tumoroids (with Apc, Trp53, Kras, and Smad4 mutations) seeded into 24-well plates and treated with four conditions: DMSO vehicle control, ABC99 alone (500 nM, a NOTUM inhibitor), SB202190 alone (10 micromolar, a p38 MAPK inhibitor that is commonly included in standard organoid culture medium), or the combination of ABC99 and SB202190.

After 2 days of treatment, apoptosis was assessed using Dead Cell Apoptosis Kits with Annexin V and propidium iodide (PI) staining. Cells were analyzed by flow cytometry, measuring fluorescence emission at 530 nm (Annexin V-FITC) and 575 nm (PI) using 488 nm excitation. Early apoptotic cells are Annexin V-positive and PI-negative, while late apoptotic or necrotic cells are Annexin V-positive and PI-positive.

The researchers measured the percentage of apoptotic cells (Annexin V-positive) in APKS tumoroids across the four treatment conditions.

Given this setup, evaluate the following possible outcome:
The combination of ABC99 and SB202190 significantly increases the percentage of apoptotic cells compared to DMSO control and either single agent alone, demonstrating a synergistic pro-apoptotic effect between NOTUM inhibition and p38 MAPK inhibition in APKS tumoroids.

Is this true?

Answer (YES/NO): NO